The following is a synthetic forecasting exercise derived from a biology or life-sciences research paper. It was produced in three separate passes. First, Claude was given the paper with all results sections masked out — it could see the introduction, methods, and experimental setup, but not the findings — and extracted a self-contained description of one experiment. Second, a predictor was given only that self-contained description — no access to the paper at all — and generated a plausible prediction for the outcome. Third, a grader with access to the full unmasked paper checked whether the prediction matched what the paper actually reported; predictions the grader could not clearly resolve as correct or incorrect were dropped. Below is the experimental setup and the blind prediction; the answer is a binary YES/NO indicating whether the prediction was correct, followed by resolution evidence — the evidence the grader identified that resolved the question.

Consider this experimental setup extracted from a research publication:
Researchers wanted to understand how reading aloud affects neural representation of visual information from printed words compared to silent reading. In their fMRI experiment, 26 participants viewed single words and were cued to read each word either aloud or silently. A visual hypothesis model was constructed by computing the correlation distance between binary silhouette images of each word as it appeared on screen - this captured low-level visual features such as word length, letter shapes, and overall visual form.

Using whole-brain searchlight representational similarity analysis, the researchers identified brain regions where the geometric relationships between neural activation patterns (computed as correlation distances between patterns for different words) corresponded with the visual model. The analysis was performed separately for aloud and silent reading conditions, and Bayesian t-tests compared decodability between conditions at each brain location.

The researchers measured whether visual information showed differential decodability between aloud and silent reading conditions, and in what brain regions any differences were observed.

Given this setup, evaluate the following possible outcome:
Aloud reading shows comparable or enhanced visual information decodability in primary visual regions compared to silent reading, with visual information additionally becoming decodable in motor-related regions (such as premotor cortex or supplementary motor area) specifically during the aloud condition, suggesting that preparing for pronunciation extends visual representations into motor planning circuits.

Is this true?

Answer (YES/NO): NO